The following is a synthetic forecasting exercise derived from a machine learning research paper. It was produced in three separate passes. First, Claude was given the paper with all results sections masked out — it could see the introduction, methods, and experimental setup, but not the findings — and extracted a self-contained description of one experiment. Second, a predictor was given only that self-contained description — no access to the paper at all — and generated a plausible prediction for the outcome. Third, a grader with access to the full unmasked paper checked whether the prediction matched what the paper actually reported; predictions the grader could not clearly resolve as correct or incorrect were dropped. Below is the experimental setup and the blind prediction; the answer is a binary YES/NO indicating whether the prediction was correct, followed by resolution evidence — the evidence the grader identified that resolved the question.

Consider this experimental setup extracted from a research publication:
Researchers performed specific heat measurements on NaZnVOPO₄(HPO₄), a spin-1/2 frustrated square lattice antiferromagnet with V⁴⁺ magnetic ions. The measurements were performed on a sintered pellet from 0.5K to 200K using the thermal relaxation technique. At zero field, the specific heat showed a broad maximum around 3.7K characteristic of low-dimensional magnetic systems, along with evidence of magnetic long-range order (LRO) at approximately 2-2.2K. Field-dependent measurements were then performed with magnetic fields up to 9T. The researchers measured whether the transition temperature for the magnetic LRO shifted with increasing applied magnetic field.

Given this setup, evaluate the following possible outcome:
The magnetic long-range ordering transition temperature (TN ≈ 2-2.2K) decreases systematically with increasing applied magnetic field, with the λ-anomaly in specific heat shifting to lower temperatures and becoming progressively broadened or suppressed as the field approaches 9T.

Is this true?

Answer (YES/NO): NO